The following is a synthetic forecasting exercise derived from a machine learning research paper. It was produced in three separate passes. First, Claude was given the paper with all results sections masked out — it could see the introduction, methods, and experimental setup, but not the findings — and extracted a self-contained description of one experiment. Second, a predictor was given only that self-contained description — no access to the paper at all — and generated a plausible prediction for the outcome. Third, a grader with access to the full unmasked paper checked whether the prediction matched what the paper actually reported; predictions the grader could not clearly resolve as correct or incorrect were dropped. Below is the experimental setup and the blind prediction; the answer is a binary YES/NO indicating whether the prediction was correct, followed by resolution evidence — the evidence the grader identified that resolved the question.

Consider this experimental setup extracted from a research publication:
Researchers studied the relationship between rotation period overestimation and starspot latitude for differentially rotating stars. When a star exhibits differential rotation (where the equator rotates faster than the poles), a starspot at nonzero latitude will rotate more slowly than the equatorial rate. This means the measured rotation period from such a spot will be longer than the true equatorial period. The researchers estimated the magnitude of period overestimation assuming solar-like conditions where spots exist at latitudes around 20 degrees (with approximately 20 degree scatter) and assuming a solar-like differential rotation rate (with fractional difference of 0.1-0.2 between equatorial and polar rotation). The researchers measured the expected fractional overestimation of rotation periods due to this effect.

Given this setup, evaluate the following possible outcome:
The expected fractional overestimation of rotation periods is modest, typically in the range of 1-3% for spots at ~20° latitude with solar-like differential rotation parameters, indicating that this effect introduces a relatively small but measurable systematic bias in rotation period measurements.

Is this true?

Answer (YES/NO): YES